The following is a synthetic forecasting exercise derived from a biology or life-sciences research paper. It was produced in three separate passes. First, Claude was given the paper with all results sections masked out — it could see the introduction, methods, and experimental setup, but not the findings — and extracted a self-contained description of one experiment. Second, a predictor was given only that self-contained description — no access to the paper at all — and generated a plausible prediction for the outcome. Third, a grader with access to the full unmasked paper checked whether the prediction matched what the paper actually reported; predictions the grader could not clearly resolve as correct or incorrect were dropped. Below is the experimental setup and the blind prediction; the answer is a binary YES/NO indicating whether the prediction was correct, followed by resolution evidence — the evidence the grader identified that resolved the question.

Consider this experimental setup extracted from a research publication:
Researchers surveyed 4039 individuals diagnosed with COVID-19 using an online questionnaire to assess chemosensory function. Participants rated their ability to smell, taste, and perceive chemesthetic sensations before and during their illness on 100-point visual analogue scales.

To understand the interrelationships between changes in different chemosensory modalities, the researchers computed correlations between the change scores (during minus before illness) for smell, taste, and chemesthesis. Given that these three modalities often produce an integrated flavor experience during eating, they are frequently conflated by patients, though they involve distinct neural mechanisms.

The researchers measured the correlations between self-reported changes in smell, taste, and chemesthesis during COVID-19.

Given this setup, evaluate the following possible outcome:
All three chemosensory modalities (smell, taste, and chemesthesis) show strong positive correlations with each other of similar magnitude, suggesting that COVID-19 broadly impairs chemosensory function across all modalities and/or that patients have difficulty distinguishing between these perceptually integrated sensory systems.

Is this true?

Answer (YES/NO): NO